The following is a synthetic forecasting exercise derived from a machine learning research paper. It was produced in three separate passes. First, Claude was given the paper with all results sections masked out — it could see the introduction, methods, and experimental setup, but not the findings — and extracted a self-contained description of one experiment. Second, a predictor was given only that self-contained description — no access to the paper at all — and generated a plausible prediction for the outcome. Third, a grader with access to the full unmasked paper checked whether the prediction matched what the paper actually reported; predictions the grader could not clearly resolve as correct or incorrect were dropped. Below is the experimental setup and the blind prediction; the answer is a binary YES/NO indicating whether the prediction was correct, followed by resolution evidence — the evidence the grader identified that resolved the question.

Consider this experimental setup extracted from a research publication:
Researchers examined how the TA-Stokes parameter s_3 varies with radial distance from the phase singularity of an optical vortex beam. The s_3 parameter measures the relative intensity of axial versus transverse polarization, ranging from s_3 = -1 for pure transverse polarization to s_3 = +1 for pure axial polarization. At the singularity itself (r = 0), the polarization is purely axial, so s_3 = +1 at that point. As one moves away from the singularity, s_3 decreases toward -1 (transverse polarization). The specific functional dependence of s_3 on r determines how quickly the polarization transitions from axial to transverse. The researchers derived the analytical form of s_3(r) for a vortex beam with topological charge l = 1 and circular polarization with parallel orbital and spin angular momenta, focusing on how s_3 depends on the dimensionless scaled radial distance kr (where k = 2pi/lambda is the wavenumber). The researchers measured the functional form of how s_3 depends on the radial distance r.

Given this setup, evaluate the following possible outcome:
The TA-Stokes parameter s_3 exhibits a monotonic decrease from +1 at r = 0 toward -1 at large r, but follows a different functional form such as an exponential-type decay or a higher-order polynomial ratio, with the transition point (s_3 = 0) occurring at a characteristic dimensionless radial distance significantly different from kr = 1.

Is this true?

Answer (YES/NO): NO